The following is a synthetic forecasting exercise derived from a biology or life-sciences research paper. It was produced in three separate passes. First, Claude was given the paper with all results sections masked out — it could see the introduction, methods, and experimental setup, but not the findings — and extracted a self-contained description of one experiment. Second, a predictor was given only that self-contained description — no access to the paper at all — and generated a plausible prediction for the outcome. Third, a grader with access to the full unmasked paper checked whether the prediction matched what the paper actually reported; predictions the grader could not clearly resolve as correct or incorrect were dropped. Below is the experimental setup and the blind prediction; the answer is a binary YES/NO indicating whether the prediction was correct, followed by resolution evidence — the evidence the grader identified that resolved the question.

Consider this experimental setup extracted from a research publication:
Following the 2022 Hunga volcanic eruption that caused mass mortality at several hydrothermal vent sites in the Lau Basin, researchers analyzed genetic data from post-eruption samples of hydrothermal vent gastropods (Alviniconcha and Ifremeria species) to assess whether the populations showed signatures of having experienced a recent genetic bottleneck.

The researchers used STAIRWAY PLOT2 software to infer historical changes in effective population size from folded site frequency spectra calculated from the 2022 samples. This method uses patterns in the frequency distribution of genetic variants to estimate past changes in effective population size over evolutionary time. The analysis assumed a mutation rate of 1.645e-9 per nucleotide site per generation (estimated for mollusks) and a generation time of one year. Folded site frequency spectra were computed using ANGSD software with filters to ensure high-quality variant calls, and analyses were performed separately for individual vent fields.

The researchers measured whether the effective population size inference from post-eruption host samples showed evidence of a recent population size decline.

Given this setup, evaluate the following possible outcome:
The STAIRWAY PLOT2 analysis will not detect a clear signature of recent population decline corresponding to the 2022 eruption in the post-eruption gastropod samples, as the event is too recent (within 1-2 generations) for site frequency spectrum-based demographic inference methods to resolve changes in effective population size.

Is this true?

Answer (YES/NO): YES